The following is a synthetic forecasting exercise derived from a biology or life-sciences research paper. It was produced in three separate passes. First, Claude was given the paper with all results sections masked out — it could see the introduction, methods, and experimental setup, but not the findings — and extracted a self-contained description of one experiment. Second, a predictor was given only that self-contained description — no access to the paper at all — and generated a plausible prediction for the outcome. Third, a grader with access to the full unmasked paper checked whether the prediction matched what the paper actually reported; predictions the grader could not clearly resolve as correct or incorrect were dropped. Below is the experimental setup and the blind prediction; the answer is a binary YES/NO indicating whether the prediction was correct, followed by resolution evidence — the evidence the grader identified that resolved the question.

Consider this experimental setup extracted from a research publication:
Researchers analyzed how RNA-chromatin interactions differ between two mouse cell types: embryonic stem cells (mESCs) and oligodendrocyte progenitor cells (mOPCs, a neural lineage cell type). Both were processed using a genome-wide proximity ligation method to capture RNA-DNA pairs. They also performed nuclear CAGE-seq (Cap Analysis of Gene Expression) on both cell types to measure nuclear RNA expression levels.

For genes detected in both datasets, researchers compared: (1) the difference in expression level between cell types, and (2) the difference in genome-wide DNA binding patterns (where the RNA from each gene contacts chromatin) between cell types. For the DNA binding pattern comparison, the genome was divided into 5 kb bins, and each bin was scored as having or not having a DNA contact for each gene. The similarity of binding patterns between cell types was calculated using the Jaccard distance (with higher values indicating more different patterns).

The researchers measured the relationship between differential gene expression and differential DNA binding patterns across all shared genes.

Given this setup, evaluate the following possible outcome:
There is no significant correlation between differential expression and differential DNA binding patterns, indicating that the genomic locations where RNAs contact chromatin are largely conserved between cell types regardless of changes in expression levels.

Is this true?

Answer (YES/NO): NO